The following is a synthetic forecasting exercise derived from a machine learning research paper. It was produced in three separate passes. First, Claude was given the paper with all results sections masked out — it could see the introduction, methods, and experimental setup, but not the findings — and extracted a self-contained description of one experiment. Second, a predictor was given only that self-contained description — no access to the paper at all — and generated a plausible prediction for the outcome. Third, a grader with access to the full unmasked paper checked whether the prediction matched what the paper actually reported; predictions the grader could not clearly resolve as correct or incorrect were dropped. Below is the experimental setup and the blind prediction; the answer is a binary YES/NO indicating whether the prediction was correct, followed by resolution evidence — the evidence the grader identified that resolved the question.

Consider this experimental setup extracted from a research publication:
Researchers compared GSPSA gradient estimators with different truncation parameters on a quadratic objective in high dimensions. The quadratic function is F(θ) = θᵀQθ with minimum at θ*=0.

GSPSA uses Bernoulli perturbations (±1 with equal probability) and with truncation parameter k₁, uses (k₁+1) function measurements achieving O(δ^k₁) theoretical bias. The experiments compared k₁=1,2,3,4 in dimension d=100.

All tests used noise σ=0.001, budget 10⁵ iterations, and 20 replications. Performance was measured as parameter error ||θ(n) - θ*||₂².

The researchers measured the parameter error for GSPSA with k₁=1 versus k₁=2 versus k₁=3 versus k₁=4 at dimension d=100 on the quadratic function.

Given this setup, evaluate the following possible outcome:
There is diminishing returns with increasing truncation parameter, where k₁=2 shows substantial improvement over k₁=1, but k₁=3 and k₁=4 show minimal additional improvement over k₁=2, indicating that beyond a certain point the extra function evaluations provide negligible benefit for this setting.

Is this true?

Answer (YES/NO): NO